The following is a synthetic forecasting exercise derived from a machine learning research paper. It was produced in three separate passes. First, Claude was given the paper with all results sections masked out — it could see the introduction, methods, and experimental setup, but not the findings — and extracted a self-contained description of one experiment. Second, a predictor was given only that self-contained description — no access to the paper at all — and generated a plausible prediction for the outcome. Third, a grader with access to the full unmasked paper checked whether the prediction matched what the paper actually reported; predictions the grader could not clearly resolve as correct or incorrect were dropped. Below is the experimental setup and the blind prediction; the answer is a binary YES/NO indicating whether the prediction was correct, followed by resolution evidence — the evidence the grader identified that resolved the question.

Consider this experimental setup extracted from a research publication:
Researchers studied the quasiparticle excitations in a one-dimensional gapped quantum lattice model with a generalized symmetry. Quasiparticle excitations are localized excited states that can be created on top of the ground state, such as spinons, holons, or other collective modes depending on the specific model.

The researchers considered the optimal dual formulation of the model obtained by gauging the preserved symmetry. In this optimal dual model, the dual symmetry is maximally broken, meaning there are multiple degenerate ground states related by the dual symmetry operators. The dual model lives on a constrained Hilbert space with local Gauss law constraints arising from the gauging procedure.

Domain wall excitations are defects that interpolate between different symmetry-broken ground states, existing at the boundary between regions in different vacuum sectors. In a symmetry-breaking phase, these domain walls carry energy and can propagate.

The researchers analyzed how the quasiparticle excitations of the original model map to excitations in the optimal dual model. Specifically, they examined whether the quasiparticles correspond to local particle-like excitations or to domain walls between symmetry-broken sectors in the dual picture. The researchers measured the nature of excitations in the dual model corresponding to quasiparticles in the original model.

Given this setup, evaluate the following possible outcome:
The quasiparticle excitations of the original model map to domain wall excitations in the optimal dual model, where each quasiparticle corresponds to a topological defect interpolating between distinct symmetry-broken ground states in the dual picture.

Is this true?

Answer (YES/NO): YES